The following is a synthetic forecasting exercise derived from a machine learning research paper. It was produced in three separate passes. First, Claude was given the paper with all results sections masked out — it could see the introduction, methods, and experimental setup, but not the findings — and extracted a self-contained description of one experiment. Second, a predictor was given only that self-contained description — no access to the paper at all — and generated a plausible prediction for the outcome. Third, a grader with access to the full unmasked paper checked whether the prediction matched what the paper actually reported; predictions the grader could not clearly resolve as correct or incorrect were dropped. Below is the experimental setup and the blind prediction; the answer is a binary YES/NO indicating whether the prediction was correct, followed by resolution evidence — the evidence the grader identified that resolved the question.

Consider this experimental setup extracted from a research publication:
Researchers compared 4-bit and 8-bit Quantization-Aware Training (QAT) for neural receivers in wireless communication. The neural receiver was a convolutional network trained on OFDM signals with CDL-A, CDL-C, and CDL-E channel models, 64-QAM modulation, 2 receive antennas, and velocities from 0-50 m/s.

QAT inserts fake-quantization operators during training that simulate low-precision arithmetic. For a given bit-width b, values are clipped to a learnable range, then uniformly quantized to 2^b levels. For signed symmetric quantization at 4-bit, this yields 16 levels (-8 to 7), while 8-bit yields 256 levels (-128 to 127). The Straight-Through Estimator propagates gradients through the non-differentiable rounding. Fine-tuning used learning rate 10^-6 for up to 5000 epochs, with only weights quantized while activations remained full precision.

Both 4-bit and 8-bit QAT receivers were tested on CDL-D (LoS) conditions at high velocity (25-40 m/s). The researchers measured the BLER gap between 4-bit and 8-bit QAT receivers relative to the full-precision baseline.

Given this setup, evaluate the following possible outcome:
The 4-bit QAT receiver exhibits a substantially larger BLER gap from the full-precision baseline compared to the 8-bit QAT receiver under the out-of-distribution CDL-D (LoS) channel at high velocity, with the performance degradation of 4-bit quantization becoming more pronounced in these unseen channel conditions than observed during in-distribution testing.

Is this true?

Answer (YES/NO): NO